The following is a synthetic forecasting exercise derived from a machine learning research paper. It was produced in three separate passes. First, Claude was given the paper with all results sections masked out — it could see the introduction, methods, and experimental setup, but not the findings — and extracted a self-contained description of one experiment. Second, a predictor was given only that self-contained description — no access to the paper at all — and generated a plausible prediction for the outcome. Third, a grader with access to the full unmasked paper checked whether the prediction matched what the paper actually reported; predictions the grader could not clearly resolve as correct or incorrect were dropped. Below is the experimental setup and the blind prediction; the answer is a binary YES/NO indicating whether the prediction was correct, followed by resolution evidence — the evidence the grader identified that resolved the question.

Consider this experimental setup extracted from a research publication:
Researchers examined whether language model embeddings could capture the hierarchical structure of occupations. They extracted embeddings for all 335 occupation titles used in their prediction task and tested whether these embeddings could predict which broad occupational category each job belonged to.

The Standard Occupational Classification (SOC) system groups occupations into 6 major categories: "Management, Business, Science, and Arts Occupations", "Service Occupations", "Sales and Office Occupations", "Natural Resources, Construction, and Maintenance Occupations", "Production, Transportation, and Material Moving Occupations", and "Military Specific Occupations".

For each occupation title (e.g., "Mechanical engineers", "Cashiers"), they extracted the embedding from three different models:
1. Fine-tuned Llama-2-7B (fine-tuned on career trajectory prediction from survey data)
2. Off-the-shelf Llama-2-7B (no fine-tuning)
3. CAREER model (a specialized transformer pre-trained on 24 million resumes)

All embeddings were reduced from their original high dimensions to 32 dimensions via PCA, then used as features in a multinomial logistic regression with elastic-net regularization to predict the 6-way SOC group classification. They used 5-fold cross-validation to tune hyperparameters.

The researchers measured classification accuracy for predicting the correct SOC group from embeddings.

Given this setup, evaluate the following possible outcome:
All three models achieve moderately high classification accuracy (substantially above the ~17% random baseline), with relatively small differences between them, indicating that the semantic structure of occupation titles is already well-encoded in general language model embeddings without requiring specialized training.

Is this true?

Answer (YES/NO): YES